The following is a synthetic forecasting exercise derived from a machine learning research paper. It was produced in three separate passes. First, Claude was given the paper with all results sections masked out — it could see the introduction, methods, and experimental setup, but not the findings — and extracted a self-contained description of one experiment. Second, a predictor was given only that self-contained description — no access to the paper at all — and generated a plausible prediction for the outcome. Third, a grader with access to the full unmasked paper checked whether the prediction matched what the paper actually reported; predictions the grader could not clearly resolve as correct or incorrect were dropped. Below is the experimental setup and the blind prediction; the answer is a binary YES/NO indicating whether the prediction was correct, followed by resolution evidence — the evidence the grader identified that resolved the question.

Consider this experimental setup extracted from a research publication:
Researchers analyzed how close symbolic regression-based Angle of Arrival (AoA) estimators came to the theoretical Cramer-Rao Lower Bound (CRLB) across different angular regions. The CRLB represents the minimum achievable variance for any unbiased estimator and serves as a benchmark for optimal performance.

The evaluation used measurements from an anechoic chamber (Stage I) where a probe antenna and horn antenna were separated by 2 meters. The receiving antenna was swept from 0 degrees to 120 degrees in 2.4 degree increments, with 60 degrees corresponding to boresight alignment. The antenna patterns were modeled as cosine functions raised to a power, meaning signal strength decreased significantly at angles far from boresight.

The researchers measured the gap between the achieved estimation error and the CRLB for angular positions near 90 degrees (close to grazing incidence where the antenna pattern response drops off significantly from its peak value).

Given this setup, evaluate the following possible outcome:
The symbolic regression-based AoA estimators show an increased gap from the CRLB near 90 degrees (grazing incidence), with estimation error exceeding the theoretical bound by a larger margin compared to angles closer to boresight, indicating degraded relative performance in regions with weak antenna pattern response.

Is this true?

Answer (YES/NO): YES